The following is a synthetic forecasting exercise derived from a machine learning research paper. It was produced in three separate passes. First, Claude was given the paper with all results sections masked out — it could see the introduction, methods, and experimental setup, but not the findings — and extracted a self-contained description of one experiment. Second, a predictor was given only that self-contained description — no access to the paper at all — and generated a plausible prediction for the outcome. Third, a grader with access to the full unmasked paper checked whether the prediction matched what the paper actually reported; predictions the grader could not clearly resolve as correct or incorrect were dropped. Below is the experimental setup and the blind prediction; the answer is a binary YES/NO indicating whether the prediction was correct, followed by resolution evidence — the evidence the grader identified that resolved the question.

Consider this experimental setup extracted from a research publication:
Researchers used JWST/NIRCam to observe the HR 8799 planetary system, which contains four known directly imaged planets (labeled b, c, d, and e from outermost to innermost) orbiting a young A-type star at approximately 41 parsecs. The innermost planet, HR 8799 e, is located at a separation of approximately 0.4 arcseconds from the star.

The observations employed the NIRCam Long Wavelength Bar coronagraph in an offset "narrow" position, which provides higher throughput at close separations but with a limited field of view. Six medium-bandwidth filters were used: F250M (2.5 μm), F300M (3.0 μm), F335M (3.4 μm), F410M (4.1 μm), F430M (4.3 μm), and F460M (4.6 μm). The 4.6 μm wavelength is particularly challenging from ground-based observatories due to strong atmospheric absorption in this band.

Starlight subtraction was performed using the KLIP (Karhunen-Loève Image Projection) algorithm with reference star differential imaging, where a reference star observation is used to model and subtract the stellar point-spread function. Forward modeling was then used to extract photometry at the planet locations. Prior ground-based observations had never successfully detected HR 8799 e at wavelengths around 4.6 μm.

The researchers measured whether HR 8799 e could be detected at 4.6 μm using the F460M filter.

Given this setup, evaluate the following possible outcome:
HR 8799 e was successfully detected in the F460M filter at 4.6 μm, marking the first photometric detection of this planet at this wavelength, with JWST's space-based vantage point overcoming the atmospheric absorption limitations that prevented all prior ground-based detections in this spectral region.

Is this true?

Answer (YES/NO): YES